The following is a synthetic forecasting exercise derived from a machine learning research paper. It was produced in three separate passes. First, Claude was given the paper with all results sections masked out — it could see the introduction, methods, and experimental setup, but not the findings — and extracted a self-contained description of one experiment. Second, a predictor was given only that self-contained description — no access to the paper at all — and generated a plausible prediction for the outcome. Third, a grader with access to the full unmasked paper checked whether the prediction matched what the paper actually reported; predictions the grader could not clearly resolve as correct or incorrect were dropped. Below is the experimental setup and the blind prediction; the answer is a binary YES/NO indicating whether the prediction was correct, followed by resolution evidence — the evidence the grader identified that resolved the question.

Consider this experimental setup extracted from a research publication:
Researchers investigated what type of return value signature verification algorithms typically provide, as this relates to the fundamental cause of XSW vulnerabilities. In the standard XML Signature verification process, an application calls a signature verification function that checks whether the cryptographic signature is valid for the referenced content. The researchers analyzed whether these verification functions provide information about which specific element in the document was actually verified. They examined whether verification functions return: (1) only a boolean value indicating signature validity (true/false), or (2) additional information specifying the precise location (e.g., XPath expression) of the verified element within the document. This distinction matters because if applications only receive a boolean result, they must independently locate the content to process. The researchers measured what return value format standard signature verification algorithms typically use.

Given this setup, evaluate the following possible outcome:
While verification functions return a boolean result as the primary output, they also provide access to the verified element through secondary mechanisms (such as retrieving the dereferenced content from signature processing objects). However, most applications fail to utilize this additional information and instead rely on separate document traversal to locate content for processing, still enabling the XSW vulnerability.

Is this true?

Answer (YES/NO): NO